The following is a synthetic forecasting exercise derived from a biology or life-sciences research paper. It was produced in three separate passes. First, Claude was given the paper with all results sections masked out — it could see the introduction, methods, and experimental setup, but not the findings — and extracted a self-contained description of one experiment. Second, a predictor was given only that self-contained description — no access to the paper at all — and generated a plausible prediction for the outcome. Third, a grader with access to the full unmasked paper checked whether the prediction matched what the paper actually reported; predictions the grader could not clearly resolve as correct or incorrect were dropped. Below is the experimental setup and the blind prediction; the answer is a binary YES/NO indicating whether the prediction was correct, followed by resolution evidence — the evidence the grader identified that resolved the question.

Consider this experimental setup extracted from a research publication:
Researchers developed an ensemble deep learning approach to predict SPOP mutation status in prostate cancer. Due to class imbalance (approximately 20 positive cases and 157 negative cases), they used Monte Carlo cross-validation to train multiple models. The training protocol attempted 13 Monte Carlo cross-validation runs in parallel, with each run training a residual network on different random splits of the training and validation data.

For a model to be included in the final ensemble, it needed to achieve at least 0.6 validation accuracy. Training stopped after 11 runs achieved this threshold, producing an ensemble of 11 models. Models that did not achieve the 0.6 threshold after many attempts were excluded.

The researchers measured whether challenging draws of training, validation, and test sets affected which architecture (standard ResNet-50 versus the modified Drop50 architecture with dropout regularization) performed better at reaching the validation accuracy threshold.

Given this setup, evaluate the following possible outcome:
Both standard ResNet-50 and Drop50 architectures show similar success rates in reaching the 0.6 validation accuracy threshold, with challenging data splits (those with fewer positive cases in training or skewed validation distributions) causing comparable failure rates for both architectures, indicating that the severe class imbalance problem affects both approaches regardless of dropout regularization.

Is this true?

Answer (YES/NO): NO